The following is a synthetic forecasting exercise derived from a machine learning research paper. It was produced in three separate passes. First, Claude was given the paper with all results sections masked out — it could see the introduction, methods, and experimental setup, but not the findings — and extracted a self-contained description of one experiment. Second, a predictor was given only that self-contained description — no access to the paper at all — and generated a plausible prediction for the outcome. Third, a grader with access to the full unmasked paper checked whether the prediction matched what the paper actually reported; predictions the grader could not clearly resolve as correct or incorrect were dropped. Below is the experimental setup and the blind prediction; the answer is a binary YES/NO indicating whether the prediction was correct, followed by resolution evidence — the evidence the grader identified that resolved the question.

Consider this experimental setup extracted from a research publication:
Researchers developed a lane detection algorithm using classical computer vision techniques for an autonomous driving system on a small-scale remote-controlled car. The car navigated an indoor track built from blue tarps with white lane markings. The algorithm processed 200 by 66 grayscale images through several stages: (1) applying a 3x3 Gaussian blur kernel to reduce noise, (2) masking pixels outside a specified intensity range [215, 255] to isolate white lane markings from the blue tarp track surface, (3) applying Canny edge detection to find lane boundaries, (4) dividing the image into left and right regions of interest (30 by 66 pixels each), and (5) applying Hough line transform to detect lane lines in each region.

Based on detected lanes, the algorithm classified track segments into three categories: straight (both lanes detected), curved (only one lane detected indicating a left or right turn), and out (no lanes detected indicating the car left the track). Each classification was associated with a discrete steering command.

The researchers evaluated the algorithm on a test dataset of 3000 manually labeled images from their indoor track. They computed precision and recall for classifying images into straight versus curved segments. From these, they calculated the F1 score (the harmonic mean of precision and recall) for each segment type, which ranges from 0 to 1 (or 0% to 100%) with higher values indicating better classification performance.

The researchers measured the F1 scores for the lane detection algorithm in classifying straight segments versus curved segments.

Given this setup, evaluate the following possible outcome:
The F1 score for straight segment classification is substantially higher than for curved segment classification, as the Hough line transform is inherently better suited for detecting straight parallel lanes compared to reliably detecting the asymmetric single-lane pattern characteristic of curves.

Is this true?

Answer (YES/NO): NO